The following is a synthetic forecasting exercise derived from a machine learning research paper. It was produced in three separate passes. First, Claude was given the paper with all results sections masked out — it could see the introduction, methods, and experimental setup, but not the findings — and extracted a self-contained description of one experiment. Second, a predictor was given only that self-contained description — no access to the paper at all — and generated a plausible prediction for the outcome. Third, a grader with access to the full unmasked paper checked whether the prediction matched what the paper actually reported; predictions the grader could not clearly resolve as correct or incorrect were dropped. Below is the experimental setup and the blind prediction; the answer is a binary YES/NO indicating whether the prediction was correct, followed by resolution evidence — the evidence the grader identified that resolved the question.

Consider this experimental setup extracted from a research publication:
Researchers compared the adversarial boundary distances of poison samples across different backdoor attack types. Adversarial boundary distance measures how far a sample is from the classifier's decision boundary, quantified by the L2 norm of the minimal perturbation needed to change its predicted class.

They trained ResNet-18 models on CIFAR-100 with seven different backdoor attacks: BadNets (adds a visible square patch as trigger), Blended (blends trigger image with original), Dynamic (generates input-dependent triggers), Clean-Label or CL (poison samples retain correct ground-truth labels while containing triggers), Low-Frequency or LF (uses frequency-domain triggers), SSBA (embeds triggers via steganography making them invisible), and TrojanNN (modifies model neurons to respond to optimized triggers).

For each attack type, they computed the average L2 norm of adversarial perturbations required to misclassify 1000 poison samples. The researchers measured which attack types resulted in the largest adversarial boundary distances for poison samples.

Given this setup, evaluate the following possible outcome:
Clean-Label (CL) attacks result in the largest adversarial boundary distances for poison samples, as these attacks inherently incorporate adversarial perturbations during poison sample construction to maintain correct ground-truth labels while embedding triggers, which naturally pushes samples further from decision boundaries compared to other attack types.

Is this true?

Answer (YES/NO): YES